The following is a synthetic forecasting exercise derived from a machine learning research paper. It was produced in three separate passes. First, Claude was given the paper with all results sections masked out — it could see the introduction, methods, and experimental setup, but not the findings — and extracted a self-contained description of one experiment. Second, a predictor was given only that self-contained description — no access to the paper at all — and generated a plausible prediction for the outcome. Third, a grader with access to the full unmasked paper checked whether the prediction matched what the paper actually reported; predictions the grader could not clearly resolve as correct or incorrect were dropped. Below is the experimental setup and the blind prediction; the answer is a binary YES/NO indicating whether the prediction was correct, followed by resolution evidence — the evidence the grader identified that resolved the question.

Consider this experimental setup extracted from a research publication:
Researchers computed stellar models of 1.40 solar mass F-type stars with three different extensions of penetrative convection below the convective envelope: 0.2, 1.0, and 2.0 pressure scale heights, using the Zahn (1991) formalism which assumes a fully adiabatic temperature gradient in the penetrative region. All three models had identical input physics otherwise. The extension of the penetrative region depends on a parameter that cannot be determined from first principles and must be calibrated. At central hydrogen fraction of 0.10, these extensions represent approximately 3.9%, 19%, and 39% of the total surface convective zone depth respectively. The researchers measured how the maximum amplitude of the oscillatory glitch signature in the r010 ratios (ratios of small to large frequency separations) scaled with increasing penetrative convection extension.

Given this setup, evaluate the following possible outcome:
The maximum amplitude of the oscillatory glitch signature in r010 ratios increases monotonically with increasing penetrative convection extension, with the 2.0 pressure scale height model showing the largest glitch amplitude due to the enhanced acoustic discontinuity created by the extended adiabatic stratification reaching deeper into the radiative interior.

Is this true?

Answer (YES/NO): YES